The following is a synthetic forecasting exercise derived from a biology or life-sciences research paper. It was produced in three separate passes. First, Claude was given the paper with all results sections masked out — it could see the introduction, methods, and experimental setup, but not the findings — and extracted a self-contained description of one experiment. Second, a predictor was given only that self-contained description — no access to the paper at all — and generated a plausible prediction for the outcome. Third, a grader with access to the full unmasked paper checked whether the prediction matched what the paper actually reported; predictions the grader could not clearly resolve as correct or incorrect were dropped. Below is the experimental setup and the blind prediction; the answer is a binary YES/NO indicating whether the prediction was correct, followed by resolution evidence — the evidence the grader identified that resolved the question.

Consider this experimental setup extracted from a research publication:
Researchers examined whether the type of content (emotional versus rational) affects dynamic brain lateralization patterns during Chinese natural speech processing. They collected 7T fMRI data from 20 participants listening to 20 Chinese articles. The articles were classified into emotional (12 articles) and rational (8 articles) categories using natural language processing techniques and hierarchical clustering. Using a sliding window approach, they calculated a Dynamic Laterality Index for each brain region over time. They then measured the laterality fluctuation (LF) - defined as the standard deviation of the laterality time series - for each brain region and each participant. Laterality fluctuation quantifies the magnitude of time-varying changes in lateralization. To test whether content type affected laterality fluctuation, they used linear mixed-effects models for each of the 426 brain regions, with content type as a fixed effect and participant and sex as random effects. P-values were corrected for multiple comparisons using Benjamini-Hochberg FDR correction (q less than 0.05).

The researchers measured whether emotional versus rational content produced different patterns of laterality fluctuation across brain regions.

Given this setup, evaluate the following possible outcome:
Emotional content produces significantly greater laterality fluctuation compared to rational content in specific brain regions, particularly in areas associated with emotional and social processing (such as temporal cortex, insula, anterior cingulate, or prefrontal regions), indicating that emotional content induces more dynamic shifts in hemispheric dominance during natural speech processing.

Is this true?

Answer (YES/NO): NO